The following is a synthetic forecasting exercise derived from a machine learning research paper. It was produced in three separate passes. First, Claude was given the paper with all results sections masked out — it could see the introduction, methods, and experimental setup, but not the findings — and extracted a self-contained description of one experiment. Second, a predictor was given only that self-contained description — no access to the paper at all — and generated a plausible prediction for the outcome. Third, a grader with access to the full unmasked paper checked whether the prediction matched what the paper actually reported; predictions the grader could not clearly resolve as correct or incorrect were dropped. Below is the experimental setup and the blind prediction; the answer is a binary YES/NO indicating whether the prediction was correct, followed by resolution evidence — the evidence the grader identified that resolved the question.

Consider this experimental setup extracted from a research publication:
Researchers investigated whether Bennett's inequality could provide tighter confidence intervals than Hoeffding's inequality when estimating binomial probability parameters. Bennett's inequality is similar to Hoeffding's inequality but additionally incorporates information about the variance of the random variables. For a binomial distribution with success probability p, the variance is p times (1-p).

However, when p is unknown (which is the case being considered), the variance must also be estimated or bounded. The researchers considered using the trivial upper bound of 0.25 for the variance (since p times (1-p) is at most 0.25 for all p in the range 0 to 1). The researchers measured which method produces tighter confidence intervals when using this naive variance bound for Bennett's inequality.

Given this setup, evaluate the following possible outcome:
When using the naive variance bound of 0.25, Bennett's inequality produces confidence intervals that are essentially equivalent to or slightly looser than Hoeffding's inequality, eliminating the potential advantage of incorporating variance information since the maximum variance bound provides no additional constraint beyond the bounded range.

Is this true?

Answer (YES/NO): NO